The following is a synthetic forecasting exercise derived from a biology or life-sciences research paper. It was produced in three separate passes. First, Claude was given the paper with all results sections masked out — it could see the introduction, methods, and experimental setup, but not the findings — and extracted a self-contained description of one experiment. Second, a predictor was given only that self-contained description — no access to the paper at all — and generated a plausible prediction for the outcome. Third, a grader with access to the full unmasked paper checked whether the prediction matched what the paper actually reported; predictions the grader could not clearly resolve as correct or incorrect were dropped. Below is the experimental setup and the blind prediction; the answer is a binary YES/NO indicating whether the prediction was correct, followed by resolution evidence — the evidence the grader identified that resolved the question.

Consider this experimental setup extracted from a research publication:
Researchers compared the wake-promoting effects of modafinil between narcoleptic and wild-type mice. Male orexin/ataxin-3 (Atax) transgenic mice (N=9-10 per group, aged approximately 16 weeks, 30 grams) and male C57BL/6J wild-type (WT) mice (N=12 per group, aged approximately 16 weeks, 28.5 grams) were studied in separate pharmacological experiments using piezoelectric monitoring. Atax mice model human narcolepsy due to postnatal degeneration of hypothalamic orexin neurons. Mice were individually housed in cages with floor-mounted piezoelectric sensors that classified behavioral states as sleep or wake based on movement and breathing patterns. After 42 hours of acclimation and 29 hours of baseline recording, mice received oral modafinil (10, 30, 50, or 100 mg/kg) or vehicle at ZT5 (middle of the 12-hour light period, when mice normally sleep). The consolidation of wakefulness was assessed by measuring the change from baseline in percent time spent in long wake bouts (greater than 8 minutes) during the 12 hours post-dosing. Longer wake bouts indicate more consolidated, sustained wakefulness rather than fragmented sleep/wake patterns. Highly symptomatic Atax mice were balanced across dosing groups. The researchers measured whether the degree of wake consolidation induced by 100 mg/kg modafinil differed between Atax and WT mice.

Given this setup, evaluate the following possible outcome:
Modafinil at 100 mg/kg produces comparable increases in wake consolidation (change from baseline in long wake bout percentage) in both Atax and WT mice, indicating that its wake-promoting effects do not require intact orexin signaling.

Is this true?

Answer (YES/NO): YES